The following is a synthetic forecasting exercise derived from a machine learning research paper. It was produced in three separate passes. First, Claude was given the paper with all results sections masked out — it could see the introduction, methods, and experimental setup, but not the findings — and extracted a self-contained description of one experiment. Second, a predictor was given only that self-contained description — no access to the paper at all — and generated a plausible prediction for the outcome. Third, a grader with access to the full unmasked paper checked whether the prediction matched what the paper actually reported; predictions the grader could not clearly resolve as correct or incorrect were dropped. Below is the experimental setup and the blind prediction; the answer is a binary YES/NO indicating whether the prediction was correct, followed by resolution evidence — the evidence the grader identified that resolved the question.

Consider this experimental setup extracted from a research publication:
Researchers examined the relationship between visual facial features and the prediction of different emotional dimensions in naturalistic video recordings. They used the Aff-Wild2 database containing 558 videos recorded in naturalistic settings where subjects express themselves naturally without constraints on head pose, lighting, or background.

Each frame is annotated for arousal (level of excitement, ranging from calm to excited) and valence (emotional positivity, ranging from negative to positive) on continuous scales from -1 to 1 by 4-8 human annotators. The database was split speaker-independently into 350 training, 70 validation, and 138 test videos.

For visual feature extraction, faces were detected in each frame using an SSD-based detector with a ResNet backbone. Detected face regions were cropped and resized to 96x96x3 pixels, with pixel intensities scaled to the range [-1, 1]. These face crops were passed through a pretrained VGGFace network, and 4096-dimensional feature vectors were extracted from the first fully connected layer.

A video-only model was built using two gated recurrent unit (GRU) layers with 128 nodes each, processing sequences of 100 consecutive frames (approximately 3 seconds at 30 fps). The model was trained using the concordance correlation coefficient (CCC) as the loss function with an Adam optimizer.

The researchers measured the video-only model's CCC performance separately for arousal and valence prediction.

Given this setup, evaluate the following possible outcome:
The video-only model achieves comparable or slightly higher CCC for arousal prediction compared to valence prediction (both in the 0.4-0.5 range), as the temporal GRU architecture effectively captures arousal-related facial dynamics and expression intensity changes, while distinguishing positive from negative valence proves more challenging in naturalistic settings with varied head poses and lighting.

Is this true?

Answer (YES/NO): NO